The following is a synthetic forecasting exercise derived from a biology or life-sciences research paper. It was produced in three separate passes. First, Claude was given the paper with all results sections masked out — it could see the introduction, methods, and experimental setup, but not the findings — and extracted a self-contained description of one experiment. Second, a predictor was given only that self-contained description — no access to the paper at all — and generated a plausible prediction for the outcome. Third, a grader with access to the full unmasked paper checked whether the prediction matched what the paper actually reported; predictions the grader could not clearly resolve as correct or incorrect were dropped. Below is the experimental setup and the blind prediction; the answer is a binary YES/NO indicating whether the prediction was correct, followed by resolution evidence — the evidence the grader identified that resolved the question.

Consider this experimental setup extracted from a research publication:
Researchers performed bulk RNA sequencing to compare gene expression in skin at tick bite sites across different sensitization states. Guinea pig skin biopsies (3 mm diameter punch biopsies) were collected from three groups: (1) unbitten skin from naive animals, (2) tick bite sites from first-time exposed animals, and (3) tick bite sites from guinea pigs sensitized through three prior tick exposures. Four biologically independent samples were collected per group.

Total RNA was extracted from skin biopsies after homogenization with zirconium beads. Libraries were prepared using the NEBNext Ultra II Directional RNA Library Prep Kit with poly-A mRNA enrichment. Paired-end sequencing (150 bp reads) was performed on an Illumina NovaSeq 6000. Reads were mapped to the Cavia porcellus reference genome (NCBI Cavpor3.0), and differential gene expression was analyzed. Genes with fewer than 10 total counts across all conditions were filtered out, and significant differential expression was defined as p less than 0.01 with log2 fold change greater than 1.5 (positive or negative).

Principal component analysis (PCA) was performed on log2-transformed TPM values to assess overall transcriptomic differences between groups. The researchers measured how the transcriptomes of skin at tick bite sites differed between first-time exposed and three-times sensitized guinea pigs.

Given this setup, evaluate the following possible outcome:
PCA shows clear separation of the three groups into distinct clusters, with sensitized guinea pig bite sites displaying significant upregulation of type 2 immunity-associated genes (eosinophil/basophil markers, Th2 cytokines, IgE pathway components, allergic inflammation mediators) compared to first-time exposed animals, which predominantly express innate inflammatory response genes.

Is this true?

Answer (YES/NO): NO